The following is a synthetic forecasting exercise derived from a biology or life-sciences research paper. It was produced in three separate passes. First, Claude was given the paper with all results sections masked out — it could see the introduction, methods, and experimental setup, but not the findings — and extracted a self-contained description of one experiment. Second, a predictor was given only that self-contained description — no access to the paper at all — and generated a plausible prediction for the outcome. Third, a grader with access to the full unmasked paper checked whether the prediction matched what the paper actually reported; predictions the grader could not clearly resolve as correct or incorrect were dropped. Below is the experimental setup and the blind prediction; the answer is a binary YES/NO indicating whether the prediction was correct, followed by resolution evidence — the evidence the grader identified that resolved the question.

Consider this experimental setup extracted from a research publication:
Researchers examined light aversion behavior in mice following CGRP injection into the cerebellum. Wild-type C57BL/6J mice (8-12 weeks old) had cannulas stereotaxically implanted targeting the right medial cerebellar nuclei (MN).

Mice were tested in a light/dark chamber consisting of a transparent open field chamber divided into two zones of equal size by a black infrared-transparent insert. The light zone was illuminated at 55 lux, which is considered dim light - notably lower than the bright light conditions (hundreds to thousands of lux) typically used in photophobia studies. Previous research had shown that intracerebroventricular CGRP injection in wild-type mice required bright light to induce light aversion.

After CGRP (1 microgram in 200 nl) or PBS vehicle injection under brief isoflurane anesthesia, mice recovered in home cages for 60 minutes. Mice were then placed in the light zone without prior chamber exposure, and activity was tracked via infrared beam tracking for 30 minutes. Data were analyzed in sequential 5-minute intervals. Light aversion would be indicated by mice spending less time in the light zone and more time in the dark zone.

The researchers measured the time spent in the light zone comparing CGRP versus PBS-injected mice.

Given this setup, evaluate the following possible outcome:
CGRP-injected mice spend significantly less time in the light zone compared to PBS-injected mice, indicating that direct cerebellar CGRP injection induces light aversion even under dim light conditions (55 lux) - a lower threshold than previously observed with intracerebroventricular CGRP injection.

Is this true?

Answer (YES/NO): YES